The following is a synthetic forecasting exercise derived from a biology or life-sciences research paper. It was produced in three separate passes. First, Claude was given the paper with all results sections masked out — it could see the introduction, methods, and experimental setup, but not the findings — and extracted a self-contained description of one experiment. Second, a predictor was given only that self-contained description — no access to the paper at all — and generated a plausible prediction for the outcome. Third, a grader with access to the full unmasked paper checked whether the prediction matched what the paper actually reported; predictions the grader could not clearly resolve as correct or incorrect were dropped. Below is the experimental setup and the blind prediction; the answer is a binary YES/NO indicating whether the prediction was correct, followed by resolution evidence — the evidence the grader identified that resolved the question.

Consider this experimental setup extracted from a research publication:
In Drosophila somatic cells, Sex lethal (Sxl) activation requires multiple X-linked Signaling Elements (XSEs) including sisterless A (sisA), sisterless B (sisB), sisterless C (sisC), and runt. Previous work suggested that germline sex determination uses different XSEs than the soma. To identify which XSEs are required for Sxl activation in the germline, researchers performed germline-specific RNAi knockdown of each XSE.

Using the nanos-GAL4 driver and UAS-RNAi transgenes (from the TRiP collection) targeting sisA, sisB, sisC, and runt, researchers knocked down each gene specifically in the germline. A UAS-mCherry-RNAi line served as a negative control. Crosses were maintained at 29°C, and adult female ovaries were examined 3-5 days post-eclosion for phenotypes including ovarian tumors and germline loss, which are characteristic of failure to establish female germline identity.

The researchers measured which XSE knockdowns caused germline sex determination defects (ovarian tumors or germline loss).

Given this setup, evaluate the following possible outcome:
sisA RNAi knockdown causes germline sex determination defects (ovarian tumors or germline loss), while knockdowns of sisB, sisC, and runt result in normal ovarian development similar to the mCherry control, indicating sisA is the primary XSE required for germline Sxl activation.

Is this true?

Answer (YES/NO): YES